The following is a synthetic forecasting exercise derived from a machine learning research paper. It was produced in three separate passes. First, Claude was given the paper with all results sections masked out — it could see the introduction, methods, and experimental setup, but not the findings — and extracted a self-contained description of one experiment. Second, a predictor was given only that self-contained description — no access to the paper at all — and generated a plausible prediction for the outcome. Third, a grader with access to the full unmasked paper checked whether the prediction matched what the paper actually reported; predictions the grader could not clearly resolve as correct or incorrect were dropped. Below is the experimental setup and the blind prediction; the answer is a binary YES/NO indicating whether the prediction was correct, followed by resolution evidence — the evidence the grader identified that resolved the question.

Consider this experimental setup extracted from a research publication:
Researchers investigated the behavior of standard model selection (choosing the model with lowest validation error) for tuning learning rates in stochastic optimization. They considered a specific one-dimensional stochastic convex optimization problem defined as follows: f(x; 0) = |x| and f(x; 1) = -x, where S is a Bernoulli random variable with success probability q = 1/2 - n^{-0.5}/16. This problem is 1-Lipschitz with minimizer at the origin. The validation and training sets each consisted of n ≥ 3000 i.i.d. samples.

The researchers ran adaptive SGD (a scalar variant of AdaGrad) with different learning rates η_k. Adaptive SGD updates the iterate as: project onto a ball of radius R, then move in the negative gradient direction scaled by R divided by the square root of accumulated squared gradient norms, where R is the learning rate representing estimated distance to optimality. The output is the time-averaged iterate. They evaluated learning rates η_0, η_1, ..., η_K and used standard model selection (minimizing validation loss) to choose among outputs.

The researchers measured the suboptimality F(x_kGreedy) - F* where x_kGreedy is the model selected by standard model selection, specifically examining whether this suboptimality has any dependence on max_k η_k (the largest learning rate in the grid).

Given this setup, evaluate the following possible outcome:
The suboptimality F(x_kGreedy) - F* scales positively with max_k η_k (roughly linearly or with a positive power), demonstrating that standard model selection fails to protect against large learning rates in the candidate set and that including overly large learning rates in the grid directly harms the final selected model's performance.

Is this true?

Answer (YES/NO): YES